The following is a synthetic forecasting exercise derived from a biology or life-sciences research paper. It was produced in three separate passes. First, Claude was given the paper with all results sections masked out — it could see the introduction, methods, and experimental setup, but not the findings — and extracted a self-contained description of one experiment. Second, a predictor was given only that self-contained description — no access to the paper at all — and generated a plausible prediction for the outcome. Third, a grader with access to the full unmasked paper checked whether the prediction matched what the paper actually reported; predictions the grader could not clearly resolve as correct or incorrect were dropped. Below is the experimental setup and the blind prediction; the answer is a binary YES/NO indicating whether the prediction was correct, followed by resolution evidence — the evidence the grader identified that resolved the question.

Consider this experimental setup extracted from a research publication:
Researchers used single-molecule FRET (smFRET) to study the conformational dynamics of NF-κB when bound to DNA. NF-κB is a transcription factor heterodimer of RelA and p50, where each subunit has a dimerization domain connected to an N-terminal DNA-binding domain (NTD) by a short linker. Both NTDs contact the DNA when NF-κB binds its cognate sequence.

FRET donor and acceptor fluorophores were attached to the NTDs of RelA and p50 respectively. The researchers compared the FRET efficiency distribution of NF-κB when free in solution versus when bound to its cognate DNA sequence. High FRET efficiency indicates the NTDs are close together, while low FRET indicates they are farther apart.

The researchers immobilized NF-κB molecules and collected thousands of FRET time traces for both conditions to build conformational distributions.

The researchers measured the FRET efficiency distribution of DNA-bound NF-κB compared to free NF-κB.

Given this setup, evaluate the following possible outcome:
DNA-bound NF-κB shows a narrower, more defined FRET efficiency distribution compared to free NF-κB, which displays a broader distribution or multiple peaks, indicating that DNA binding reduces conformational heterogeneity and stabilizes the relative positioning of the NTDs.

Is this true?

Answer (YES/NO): NO